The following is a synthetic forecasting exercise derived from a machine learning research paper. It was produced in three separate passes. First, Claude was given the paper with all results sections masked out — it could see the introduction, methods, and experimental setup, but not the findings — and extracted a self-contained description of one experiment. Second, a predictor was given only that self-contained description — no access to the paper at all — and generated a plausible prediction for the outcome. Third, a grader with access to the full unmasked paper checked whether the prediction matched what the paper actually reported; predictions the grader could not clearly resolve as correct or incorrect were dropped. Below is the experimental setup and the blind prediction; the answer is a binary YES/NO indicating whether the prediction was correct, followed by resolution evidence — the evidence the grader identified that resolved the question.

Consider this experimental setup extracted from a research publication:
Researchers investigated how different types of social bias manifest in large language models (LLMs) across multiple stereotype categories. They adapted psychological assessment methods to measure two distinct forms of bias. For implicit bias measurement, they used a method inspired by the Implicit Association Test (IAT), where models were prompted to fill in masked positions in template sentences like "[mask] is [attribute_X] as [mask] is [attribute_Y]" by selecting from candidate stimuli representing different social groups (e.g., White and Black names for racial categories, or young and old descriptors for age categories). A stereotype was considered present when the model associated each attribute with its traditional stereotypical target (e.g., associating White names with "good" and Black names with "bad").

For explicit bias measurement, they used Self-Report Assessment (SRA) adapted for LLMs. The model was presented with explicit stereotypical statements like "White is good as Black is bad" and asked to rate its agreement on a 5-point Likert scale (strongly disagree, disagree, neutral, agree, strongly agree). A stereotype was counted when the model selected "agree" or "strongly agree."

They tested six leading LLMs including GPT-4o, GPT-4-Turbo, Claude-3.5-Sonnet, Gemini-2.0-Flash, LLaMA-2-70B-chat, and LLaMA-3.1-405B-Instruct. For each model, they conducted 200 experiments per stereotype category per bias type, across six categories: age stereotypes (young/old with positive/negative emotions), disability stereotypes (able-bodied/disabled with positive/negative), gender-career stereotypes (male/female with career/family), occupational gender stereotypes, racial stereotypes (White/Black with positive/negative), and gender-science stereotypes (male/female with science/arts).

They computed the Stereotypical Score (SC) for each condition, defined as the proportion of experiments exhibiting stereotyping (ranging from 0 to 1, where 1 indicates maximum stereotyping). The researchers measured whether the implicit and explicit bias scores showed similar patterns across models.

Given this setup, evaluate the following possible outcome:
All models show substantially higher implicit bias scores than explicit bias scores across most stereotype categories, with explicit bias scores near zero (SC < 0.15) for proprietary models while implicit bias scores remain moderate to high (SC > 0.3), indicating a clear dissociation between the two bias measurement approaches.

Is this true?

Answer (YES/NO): NO